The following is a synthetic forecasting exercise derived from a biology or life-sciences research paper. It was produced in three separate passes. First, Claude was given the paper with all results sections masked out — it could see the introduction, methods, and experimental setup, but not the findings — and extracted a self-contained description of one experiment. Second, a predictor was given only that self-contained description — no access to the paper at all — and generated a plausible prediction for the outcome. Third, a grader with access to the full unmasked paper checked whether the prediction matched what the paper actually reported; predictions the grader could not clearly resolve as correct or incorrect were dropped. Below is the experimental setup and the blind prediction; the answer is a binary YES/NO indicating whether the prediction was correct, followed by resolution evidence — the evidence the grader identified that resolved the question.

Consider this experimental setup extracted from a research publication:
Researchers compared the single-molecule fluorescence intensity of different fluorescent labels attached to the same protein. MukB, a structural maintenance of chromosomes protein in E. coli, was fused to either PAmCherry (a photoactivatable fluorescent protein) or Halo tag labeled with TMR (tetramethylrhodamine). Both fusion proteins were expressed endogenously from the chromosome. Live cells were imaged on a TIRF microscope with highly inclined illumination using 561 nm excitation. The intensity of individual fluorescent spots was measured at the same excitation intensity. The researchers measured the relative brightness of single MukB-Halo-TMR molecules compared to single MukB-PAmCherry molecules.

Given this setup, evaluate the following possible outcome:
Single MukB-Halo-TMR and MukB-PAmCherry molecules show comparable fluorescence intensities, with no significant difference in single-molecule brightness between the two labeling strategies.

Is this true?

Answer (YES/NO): NO